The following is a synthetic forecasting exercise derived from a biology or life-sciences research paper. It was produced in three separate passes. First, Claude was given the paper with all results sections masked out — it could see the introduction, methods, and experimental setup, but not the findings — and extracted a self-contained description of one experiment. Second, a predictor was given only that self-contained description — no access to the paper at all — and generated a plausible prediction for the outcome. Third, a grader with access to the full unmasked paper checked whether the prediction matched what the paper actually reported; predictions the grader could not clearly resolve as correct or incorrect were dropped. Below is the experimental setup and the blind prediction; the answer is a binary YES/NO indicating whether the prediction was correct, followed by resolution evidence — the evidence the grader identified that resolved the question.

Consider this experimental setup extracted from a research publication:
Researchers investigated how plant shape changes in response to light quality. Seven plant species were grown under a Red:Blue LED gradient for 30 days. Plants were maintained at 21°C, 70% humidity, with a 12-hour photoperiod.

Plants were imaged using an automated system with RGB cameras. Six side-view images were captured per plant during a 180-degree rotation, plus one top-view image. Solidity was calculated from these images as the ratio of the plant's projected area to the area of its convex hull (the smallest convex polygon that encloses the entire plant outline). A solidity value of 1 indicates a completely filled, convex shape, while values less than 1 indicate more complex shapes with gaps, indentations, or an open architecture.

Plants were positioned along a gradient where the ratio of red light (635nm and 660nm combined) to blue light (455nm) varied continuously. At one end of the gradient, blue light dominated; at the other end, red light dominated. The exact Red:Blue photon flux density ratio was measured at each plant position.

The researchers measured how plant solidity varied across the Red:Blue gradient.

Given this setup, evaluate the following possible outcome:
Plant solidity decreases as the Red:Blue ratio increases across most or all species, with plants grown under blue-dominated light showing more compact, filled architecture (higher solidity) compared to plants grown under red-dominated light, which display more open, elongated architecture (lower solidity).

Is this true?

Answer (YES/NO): NO